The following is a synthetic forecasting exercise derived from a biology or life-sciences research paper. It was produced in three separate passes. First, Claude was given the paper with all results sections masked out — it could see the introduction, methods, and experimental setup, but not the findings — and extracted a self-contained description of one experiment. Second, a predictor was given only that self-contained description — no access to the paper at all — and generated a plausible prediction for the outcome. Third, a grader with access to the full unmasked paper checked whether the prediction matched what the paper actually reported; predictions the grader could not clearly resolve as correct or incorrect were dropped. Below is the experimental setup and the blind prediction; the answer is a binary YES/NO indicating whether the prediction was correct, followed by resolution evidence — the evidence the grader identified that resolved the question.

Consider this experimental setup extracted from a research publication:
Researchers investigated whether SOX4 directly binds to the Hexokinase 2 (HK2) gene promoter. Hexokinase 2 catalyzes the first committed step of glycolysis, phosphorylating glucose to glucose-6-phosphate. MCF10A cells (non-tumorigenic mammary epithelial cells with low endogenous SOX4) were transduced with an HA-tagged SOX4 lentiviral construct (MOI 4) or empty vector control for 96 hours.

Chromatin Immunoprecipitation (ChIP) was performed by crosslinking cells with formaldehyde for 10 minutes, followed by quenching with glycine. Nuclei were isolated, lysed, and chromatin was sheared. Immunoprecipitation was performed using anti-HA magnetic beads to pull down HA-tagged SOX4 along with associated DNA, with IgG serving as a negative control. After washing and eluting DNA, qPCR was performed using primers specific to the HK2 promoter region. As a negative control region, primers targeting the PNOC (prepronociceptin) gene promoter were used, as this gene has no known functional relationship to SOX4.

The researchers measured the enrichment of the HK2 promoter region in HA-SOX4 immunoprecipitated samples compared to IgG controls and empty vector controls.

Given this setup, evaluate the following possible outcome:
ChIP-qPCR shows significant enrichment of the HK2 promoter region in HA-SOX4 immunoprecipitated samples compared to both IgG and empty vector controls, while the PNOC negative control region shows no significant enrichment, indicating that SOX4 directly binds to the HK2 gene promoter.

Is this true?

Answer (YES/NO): YES